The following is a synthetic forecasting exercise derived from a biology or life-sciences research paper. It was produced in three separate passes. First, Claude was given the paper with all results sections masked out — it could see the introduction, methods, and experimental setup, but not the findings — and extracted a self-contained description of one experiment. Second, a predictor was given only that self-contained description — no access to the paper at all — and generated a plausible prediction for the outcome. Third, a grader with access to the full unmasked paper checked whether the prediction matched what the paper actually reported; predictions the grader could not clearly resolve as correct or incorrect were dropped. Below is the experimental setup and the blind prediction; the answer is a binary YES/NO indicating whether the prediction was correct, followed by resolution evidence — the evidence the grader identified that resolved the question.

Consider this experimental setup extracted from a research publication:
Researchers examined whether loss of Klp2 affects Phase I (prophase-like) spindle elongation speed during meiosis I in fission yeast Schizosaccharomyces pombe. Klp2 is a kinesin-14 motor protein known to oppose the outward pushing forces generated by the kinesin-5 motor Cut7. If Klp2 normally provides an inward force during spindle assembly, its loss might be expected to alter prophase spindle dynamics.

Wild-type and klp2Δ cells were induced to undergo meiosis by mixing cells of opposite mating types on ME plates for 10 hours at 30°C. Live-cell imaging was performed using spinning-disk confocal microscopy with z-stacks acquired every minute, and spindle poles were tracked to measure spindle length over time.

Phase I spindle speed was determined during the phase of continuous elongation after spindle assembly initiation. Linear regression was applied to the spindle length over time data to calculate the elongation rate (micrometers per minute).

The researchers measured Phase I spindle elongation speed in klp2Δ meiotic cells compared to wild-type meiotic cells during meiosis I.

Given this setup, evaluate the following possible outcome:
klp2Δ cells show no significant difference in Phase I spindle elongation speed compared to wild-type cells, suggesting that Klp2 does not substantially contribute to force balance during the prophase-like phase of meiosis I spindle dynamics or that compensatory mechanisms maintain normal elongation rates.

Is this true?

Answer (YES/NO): YES